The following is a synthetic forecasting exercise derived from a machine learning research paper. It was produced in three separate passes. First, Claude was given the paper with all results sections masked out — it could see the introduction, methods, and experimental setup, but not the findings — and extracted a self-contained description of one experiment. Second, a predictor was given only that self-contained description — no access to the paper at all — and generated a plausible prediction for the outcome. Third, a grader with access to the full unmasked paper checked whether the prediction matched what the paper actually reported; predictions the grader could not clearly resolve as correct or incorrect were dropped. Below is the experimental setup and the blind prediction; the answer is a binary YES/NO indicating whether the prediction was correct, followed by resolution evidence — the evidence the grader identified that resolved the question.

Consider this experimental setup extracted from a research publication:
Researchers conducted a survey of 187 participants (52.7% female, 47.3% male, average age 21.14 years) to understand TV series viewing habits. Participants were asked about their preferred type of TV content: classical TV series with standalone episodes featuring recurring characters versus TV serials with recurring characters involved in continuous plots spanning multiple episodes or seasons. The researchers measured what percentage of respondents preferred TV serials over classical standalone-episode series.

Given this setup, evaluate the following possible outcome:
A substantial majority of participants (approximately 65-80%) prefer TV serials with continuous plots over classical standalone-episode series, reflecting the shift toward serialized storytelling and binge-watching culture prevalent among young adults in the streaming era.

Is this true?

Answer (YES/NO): YES